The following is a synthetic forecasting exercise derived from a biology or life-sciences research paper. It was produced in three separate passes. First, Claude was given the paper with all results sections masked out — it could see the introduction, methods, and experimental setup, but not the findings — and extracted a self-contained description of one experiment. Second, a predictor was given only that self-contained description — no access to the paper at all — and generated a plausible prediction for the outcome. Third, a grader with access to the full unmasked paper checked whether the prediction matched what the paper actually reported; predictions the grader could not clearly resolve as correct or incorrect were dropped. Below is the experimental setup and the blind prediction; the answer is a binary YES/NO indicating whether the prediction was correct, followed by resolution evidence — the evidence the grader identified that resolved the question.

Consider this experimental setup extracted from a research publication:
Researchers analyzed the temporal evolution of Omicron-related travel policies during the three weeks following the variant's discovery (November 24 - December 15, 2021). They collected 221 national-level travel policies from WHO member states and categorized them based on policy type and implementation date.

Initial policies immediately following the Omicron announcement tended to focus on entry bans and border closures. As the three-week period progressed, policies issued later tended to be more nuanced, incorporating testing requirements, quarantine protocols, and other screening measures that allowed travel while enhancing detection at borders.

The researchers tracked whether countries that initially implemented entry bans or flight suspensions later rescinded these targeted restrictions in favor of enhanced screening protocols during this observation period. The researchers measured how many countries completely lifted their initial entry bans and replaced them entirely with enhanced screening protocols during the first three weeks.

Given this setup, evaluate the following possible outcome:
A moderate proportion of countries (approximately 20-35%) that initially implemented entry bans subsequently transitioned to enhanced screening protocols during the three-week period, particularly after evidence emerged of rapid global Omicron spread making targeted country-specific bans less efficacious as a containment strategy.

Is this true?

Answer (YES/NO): NO